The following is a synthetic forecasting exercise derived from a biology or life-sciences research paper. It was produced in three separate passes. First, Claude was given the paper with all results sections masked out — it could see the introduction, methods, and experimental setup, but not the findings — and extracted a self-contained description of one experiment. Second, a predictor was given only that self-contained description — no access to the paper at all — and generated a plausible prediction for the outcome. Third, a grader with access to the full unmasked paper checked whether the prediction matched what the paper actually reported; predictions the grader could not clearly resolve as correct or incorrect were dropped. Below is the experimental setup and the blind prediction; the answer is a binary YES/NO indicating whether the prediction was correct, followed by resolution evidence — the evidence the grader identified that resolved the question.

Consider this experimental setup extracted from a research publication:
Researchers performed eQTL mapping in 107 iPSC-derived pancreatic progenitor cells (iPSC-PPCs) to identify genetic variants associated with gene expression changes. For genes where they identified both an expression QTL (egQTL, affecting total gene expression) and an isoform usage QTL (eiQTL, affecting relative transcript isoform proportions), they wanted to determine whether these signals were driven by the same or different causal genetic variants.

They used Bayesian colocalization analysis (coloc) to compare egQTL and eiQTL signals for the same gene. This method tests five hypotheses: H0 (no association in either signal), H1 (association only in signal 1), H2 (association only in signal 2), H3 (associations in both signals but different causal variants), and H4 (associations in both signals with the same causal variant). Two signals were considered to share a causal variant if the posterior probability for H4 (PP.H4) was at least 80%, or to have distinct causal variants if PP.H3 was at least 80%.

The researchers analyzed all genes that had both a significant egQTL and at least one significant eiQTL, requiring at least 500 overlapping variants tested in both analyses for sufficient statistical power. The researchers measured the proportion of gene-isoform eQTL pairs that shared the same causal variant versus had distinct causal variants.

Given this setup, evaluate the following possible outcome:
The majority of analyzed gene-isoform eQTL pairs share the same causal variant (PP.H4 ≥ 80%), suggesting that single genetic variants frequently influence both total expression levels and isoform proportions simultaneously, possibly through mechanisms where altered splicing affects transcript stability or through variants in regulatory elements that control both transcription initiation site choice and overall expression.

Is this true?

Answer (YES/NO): YES